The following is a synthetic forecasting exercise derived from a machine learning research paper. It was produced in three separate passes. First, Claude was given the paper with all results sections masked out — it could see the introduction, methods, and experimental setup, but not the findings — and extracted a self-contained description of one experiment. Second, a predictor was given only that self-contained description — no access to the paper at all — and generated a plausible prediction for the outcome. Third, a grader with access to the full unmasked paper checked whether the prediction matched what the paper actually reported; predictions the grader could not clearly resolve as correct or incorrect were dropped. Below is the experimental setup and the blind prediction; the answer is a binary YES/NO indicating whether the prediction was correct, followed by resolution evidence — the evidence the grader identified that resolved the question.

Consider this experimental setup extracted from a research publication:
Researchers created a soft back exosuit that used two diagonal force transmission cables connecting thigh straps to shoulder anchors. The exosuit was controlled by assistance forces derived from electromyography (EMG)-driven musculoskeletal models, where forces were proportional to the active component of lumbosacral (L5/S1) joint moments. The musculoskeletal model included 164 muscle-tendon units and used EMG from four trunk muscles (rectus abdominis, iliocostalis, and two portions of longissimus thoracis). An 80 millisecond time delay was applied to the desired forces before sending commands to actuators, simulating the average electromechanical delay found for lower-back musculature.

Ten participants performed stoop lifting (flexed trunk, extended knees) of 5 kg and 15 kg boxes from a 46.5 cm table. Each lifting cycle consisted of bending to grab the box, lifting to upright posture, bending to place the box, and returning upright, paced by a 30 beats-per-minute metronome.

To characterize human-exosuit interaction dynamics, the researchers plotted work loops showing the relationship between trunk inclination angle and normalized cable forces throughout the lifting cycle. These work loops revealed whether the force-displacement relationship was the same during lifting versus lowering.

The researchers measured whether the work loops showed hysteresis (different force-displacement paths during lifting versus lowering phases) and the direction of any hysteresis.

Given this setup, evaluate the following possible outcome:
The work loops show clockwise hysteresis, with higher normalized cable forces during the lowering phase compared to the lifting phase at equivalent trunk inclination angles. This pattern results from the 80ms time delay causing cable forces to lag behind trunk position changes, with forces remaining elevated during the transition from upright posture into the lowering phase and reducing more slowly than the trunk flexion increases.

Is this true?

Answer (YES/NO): NO